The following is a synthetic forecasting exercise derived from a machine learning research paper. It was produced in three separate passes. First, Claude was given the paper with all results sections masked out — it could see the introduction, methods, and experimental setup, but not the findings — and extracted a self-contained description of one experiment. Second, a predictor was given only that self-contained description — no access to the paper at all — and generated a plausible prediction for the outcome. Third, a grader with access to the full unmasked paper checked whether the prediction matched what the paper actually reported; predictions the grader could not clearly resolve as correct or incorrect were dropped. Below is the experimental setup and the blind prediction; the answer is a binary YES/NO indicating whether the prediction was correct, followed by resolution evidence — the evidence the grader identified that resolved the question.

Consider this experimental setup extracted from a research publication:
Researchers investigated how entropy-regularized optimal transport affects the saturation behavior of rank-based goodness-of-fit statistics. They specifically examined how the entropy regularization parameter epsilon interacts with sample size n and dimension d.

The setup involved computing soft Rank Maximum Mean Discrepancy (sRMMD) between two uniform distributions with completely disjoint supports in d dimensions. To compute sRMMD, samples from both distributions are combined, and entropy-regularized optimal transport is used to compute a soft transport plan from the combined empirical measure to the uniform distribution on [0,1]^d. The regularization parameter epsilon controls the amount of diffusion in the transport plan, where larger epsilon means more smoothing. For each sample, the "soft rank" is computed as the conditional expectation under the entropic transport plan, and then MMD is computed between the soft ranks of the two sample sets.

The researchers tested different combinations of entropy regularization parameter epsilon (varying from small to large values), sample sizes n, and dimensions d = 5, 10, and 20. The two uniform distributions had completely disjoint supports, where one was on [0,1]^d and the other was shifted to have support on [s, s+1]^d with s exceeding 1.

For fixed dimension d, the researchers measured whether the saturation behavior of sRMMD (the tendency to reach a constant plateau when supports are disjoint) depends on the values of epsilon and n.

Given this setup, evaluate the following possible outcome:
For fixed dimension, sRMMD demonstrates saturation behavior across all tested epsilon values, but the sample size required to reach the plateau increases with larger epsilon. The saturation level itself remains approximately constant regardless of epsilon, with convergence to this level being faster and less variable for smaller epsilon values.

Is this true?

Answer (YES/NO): NO